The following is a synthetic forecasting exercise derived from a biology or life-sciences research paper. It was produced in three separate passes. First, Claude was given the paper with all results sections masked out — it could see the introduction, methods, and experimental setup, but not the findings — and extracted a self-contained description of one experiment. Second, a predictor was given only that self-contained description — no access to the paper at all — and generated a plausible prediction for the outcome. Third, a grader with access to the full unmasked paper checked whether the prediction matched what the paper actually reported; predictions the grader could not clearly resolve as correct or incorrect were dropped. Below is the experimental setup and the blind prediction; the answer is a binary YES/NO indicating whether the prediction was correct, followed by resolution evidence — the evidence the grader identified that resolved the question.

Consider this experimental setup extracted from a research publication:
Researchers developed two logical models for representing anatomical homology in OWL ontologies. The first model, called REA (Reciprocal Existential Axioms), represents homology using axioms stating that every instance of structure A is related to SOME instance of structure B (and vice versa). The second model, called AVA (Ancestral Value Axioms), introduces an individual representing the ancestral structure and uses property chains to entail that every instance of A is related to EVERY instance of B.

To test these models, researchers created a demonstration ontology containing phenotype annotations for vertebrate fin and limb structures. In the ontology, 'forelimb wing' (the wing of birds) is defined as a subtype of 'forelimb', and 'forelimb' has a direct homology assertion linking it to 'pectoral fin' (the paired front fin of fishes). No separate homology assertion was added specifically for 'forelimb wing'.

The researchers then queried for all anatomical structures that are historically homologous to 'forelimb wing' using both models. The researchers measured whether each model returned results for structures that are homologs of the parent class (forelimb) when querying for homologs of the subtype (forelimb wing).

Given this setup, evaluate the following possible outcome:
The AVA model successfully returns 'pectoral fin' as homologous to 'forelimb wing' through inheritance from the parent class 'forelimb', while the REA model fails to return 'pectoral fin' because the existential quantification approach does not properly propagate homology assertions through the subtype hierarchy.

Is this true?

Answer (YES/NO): YES